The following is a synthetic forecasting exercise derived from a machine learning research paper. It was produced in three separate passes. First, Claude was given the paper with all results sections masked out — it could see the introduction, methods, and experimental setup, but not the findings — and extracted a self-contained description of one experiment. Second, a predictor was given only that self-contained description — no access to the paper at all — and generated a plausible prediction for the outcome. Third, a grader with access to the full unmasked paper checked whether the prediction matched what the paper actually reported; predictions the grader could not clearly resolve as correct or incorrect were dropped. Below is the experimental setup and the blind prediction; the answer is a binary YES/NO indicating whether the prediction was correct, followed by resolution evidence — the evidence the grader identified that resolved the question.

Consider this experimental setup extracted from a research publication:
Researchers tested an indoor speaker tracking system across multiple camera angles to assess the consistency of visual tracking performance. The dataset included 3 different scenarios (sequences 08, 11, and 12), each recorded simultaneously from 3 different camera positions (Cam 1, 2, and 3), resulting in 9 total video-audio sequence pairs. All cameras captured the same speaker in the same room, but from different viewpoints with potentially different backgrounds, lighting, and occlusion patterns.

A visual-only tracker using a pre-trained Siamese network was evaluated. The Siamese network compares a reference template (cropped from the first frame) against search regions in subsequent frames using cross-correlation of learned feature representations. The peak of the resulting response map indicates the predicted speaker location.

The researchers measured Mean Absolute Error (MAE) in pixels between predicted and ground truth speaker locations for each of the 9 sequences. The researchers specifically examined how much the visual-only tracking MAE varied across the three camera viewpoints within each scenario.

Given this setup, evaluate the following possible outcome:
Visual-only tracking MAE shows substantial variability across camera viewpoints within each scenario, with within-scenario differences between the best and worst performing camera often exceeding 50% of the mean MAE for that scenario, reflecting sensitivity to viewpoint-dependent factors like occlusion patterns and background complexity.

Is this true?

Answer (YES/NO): NO